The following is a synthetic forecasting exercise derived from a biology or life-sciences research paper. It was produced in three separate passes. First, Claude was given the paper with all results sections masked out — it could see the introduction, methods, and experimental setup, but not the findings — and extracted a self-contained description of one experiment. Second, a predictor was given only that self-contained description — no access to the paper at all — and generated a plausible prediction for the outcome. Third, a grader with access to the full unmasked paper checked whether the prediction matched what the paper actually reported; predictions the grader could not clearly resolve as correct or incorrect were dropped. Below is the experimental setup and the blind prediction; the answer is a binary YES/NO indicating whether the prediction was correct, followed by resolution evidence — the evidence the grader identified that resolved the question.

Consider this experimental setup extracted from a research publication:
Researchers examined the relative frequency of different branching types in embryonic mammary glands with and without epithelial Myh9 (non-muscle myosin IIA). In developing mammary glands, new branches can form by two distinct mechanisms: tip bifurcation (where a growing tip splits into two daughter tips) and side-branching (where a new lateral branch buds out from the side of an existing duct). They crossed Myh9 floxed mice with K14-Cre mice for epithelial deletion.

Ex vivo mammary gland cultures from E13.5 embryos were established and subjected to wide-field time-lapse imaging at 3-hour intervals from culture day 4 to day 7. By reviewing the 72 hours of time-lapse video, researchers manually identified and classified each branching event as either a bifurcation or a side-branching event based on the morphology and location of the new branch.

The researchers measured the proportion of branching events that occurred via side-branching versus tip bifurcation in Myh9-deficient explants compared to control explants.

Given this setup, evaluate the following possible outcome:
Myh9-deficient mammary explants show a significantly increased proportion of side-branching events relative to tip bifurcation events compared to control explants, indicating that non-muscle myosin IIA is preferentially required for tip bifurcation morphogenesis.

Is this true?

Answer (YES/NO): NO